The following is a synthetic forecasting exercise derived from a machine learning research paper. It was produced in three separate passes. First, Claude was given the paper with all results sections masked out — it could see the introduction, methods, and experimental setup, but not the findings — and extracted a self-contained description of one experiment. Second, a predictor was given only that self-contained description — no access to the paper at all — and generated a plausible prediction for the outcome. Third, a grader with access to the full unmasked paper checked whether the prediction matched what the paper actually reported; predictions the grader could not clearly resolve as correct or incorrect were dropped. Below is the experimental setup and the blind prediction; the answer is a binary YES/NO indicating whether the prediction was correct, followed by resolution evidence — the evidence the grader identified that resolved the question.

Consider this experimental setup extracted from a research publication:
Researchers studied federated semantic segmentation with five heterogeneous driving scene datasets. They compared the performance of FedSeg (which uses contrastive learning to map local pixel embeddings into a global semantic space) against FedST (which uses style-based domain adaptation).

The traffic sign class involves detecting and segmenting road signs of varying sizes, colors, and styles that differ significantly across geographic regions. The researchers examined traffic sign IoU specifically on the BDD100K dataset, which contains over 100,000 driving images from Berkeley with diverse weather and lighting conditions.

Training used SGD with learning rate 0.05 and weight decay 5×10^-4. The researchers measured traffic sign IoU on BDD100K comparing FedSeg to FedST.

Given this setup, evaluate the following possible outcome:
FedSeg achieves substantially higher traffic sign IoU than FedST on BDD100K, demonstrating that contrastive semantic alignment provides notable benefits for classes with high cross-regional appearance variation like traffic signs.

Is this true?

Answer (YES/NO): NO